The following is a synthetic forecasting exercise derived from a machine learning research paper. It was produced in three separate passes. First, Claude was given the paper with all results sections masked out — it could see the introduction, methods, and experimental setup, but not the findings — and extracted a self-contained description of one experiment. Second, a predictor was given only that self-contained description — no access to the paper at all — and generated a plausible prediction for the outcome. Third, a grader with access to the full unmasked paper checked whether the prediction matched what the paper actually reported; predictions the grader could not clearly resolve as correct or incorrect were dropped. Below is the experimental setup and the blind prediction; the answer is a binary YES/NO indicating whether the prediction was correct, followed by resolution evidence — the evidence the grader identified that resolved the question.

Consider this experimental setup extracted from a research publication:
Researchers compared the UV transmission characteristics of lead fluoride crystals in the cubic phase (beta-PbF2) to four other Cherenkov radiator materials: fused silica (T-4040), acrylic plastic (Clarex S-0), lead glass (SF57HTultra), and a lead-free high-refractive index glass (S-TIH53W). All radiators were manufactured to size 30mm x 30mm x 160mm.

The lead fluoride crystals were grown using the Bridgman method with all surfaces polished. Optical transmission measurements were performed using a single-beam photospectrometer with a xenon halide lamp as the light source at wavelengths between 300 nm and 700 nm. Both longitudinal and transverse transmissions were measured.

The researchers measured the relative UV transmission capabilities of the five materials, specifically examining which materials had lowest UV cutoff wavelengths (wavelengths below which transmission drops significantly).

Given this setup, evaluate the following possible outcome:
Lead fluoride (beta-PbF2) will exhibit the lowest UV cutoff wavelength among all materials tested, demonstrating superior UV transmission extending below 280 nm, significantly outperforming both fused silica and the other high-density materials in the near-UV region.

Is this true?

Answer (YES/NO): NO